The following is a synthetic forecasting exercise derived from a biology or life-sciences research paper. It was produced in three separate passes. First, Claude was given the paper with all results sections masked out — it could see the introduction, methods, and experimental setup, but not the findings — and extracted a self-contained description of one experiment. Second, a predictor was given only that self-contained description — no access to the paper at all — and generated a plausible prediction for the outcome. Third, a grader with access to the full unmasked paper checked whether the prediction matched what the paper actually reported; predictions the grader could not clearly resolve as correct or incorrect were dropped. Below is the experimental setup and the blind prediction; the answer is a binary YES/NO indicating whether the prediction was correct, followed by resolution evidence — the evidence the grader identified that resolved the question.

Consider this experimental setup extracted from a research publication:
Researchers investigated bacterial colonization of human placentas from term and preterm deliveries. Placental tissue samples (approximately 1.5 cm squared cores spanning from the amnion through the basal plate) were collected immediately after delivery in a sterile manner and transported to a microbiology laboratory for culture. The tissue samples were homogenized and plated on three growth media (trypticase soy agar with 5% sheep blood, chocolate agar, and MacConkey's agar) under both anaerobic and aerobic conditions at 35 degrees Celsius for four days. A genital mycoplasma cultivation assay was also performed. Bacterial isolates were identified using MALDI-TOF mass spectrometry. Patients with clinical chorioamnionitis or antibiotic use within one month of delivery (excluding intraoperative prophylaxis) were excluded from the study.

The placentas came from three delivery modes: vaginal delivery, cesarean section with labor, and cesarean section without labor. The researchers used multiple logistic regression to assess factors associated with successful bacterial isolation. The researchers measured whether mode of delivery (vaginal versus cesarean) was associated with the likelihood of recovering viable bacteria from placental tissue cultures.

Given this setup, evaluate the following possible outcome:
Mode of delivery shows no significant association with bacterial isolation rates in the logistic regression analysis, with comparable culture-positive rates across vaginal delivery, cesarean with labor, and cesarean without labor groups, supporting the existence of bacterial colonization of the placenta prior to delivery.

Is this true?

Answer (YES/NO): NO